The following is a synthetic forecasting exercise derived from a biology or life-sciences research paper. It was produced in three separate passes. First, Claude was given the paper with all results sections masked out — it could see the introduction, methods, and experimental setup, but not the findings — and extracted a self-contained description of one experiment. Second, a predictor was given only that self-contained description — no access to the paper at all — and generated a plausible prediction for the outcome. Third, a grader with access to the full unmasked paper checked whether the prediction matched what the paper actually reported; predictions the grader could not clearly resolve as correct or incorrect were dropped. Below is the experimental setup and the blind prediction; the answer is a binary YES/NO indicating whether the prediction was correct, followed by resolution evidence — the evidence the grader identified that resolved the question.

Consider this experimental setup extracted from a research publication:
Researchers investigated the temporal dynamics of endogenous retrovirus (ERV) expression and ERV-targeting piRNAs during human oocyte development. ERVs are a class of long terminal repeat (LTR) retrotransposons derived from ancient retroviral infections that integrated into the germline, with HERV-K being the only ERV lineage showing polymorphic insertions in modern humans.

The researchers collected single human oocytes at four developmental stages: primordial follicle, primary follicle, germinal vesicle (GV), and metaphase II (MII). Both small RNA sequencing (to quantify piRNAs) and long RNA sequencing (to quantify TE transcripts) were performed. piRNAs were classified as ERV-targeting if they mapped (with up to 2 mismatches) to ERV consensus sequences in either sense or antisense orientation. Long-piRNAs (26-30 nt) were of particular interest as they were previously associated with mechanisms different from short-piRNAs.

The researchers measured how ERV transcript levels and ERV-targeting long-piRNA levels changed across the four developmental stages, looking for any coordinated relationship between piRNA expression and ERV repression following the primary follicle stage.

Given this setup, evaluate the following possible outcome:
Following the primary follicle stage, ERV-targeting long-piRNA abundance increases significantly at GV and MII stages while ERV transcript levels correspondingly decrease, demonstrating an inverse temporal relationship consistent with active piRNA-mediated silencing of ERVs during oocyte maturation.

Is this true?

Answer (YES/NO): NO